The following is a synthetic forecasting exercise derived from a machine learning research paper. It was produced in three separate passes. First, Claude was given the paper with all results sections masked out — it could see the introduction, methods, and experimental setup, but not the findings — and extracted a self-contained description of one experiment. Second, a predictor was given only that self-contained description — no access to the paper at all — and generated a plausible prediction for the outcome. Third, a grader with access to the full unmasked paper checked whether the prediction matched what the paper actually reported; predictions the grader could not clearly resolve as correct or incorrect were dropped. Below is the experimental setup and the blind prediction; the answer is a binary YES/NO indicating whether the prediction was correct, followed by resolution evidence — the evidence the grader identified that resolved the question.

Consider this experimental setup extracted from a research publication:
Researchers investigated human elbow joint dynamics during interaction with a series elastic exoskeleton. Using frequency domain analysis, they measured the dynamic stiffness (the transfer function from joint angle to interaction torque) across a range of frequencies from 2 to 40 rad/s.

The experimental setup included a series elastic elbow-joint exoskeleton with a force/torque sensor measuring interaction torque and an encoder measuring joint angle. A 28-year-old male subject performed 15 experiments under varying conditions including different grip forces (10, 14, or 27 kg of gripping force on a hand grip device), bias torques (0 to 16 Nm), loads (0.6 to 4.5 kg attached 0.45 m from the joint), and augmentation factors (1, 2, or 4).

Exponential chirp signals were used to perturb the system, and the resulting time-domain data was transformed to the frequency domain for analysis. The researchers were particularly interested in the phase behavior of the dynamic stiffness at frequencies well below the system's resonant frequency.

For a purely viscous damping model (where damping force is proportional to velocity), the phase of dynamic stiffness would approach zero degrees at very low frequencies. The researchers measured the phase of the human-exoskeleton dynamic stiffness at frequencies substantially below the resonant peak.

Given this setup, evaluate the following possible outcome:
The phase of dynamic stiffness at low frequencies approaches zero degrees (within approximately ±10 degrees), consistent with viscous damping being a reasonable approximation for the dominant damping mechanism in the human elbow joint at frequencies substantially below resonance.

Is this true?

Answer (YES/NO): NO